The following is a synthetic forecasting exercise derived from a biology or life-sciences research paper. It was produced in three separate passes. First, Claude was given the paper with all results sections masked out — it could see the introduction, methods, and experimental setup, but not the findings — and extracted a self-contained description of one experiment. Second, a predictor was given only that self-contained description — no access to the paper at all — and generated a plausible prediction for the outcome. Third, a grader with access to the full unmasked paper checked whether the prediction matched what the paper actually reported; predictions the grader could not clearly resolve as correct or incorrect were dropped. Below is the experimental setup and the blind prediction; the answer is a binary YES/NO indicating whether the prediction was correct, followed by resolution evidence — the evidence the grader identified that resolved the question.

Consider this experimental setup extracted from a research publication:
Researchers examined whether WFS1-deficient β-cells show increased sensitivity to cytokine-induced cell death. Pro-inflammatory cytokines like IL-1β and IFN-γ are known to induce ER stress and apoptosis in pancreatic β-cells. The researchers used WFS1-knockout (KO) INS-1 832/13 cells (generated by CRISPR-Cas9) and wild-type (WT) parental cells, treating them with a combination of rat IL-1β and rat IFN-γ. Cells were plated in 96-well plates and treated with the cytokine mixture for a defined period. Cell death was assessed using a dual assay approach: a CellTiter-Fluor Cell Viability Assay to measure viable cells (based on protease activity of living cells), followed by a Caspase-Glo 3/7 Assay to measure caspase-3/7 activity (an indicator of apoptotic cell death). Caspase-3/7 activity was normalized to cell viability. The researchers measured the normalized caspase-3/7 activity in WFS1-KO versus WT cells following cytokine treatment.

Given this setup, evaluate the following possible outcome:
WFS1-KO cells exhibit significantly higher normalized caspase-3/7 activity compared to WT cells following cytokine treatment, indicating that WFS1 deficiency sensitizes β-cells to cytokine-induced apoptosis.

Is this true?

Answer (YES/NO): YES